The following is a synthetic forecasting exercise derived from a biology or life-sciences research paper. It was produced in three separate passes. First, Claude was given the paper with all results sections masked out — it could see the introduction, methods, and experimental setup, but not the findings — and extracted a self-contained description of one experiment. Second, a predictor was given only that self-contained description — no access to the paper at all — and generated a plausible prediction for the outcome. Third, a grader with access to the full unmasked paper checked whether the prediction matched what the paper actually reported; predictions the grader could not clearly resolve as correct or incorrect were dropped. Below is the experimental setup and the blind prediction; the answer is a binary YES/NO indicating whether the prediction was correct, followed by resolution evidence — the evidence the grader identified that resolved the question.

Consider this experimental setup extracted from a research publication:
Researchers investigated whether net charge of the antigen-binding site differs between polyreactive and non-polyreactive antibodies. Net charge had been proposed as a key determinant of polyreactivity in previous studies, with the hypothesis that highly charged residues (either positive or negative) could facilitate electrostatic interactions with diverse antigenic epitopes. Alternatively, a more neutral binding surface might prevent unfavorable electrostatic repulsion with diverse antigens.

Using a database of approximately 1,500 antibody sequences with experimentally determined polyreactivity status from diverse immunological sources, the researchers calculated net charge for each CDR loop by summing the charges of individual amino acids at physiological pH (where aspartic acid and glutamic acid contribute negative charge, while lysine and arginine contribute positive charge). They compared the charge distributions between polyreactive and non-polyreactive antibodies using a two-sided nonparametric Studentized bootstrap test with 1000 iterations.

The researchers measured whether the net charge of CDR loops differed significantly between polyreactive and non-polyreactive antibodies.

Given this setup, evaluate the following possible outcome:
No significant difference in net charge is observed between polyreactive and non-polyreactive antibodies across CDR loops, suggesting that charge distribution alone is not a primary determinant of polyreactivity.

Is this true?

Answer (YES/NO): NO